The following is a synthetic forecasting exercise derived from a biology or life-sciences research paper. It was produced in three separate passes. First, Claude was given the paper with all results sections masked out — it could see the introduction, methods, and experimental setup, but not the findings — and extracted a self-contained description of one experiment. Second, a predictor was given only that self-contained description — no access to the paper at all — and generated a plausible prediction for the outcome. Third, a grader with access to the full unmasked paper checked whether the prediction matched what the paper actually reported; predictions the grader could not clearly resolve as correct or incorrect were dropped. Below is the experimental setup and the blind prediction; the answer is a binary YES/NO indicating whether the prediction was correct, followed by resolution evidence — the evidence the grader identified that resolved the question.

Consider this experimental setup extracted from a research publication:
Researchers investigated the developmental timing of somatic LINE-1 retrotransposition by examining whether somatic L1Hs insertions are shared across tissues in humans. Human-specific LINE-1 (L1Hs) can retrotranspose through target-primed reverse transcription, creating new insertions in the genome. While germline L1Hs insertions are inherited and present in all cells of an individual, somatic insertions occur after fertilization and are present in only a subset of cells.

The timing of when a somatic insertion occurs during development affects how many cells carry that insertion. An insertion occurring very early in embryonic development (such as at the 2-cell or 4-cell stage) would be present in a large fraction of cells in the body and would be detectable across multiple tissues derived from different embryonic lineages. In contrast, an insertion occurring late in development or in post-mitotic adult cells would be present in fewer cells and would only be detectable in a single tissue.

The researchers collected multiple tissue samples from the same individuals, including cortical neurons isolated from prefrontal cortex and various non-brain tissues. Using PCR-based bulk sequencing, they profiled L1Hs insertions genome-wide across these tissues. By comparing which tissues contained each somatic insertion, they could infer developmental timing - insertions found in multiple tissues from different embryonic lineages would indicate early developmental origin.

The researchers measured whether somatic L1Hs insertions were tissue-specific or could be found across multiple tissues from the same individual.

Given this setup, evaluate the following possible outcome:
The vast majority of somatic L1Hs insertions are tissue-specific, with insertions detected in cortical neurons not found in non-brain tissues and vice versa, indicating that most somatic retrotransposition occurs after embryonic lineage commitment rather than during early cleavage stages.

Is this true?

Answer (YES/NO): NO